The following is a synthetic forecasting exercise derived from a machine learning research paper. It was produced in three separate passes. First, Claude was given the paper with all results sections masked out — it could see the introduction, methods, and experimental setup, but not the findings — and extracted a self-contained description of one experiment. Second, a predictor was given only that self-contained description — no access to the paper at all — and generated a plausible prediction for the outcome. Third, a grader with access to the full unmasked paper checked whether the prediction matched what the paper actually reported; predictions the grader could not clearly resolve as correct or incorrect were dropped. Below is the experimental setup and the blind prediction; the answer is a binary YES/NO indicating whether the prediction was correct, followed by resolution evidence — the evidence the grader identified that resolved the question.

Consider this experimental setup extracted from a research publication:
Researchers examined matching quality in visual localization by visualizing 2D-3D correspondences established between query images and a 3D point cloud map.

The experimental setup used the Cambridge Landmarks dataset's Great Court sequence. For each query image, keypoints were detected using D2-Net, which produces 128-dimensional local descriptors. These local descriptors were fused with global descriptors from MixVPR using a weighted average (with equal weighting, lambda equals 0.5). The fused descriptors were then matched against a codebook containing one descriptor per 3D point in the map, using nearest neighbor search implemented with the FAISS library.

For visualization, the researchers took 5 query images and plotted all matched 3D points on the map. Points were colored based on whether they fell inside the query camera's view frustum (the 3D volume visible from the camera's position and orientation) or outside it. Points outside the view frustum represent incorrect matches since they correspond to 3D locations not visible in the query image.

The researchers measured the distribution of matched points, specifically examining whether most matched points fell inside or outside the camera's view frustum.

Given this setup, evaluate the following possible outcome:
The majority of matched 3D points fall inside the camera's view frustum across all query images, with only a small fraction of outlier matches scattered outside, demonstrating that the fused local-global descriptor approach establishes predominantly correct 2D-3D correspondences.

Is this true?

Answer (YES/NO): YES